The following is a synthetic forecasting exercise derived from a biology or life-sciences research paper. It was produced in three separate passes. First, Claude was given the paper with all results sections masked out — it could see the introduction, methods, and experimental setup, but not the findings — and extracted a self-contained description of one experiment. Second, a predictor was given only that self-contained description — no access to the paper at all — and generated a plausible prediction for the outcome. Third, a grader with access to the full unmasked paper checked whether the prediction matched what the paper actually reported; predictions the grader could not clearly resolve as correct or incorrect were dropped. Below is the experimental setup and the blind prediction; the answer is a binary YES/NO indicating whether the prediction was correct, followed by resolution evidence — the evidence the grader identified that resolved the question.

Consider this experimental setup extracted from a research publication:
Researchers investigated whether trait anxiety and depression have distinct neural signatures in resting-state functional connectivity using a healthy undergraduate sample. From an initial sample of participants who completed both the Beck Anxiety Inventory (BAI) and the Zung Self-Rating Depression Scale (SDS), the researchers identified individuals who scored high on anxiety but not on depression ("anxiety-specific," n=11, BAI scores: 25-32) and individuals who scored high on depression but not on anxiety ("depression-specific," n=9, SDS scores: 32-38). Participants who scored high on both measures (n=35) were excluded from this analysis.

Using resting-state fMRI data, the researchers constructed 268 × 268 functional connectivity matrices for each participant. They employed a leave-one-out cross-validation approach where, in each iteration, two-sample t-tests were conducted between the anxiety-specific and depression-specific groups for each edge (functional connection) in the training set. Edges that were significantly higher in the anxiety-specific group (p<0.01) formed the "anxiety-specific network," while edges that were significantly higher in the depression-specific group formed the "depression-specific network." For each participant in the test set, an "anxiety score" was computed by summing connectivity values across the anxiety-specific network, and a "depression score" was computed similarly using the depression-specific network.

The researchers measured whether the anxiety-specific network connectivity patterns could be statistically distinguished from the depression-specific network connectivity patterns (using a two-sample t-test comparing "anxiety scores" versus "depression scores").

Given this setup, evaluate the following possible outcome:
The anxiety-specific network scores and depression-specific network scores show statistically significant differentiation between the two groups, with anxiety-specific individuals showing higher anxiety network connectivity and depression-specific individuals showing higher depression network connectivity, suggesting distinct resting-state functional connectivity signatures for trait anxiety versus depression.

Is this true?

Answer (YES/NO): YES